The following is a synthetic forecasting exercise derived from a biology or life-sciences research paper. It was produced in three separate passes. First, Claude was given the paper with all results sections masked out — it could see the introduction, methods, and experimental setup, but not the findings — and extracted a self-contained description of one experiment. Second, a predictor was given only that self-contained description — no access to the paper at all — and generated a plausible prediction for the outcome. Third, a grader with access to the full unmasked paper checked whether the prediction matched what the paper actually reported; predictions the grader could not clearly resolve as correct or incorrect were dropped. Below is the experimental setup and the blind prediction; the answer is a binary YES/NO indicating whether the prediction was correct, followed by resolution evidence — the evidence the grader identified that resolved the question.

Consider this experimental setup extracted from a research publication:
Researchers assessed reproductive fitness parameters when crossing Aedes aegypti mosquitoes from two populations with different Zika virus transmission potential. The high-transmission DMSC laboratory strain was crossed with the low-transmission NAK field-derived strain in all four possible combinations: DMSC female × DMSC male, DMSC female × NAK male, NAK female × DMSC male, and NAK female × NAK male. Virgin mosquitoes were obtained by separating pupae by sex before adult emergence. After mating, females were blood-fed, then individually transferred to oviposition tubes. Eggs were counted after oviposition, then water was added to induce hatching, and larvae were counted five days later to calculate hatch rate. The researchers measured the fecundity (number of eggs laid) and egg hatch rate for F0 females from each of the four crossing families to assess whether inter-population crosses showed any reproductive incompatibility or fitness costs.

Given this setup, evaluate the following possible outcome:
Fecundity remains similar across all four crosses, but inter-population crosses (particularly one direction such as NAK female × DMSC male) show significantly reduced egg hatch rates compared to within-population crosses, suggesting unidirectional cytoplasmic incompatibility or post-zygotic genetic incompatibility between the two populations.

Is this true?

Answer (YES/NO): NO